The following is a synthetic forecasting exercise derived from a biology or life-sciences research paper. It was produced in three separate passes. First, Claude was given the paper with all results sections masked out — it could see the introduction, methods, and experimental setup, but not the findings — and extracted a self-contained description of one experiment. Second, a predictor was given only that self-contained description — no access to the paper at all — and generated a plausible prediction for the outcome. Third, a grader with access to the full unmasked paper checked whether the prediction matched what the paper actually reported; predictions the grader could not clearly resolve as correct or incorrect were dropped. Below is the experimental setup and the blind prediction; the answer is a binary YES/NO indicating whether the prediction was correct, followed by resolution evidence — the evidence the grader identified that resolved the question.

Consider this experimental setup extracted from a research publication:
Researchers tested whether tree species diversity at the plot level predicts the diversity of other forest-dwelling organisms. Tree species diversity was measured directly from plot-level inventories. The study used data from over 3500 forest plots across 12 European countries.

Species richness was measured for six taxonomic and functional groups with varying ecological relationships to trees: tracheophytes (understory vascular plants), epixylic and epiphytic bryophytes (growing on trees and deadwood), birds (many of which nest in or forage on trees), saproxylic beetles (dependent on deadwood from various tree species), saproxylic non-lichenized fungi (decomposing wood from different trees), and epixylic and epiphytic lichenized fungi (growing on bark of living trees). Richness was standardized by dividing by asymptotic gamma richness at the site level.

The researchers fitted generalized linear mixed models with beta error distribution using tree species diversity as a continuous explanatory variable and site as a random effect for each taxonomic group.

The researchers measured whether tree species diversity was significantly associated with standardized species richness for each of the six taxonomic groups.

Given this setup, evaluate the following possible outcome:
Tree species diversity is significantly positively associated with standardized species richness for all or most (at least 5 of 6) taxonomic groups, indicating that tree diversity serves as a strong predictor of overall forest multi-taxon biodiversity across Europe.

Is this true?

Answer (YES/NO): NO